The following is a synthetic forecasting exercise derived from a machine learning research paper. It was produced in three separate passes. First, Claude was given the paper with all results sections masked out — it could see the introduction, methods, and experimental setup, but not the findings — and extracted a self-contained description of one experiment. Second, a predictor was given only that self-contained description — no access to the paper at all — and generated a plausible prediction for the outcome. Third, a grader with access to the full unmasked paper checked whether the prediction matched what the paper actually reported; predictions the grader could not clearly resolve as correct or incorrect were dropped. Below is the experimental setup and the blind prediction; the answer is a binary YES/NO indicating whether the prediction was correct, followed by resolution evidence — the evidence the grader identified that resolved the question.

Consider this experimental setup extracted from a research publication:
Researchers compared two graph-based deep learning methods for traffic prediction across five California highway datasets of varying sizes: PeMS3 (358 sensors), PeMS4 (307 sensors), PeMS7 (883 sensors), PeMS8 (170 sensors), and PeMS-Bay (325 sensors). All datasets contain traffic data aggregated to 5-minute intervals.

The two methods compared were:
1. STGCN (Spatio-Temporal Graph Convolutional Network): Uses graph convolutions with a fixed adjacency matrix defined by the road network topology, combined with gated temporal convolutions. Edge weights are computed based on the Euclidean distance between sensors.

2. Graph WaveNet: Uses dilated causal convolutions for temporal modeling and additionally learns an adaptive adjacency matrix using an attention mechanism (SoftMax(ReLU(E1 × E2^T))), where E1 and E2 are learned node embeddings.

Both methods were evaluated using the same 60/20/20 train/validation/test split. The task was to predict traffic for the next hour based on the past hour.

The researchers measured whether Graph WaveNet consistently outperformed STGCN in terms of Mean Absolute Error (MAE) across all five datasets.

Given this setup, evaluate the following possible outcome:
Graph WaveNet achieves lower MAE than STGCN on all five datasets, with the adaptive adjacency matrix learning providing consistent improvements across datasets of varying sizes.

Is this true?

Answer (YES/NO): YES